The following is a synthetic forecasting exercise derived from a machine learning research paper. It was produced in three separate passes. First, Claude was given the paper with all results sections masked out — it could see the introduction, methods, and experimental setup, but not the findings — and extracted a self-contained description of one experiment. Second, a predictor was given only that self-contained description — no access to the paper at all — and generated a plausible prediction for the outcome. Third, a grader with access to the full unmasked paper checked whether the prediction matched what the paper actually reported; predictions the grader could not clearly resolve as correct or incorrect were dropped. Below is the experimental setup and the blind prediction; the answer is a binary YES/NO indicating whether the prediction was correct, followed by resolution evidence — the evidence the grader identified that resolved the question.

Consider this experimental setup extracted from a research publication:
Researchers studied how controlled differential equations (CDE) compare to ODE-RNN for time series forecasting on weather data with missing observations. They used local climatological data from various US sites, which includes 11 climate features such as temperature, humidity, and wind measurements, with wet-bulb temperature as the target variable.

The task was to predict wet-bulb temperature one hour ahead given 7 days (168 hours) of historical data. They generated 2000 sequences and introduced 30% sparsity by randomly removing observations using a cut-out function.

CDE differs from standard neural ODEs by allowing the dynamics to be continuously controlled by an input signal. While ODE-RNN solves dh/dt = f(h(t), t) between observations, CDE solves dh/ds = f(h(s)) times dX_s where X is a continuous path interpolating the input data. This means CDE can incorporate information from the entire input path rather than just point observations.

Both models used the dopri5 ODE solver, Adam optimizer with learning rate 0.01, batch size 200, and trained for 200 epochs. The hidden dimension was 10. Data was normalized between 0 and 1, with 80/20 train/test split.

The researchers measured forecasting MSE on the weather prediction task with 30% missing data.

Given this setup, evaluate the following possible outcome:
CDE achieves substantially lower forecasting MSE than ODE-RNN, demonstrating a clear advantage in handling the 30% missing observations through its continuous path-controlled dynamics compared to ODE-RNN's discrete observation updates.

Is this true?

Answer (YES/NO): NO